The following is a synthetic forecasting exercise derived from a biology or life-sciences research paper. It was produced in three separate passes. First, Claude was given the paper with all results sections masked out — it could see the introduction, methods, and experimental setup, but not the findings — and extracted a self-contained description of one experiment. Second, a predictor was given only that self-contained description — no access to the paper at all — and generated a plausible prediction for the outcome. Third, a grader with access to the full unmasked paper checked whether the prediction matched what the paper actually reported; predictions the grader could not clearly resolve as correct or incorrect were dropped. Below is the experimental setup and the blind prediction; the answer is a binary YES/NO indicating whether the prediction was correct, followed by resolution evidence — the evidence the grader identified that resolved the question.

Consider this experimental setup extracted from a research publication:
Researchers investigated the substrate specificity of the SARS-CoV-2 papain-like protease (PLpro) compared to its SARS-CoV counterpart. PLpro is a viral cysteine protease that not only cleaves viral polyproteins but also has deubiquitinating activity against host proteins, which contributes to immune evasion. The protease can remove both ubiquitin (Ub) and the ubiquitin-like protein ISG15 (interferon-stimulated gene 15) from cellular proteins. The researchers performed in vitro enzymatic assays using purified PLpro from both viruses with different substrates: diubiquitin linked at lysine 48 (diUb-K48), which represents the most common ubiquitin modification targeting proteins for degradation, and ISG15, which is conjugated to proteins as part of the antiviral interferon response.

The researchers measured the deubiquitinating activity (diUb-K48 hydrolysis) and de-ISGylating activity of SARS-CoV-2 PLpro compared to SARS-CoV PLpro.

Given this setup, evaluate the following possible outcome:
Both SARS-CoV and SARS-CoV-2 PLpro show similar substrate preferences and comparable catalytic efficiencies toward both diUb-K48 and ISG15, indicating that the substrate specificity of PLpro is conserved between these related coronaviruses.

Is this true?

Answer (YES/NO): NO